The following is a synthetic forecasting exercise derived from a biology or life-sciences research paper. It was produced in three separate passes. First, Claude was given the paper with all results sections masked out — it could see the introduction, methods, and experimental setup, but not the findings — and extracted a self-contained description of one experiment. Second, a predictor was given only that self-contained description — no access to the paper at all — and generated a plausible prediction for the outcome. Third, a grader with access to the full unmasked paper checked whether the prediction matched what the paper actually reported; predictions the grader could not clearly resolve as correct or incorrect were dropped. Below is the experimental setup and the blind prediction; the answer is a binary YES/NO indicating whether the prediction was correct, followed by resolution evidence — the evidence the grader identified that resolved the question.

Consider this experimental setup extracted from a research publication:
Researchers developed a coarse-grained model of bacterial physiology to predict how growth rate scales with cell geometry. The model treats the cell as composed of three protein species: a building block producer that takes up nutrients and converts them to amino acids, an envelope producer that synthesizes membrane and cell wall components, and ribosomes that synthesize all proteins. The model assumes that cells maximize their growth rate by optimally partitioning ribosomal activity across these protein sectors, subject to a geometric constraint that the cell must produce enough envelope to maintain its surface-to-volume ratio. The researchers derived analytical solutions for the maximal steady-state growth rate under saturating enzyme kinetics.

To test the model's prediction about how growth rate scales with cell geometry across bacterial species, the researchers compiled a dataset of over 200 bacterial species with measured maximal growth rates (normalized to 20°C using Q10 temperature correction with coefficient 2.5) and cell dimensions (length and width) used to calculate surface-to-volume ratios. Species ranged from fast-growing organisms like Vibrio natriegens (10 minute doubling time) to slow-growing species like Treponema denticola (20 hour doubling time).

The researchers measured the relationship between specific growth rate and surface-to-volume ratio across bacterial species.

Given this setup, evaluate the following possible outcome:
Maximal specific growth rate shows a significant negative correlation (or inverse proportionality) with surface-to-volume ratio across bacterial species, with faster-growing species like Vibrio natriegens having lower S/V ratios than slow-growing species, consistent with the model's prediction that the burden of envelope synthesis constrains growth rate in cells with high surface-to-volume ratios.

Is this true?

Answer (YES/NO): YES